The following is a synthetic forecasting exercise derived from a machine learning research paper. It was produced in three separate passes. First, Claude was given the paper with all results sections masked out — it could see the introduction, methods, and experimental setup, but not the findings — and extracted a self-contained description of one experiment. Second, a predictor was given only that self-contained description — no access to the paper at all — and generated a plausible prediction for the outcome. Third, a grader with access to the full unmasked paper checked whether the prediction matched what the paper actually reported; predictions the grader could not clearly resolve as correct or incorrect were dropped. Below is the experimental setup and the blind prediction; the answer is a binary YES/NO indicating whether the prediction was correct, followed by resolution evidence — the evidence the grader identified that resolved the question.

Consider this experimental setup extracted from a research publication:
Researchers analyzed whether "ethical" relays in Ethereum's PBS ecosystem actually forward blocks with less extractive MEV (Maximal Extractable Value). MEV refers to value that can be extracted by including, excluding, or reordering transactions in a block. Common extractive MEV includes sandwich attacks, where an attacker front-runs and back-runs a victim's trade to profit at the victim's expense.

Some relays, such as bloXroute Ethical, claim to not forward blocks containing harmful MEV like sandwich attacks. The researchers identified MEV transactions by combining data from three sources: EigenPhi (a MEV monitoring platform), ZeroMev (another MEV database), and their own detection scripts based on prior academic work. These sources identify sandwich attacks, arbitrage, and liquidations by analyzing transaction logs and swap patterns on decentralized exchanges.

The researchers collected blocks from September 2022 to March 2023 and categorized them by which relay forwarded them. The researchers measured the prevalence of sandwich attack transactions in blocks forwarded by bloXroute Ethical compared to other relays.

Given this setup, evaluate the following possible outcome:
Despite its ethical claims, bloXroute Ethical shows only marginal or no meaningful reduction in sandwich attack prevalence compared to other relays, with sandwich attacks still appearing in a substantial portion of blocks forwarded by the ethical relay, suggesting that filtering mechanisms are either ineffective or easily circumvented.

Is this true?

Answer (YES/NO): YES